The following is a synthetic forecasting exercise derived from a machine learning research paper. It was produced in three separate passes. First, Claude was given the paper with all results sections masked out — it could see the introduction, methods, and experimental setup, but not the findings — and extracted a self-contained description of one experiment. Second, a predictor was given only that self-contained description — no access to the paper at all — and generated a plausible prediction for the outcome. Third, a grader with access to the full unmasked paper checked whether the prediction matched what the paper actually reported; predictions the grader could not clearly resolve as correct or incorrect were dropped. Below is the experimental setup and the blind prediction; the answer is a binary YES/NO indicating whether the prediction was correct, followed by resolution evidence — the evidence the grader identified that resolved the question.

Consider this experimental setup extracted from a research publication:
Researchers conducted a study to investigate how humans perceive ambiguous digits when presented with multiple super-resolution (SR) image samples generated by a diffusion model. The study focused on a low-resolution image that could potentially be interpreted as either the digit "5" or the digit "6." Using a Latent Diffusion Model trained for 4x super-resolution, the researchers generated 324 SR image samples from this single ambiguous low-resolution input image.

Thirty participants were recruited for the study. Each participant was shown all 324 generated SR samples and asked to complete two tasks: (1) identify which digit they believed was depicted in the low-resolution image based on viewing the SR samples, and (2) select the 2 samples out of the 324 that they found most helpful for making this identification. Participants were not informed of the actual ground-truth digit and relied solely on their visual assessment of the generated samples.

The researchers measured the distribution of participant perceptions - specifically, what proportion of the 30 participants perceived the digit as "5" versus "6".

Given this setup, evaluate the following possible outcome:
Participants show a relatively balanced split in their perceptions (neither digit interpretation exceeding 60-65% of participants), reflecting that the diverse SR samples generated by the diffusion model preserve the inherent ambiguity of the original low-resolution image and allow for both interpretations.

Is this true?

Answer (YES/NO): NO